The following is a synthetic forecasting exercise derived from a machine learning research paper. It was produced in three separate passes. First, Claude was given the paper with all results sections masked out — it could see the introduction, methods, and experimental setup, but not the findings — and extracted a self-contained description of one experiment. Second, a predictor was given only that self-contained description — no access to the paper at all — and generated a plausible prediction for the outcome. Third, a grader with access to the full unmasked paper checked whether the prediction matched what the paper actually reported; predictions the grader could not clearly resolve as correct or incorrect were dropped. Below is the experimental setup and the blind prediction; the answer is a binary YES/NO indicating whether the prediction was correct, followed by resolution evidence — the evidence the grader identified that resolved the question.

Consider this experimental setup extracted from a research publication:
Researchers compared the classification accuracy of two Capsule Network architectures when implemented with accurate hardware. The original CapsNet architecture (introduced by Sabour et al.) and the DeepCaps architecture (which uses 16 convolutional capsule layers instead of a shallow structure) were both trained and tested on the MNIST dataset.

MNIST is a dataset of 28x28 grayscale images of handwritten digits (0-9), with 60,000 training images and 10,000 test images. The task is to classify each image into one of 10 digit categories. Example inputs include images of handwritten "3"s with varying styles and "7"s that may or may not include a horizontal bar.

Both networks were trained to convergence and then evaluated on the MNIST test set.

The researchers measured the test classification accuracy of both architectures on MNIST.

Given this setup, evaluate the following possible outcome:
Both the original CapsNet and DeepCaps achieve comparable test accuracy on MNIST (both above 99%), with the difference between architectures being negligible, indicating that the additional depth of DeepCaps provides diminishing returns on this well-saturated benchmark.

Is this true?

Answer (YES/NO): YES